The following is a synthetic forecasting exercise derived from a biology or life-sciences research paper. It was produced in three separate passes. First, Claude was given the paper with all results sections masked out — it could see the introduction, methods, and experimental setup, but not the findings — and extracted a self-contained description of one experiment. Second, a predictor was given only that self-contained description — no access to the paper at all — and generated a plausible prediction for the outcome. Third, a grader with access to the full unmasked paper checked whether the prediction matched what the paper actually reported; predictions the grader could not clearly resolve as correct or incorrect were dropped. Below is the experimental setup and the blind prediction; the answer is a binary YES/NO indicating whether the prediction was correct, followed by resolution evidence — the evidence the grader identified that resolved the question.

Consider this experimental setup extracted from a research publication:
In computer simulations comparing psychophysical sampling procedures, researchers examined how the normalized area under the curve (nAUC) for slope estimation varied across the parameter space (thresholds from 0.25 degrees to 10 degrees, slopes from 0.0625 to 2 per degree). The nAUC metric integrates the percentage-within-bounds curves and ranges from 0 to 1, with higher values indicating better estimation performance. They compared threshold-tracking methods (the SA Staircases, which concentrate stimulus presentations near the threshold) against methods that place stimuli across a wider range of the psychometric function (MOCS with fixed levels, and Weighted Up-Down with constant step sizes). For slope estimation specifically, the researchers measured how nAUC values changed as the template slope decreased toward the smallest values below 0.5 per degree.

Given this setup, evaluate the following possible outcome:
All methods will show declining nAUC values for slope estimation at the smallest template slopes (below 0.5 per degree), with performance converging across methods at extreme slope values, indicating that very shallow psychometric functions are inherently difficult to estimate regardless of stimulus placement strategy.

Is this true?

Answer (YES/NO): NO